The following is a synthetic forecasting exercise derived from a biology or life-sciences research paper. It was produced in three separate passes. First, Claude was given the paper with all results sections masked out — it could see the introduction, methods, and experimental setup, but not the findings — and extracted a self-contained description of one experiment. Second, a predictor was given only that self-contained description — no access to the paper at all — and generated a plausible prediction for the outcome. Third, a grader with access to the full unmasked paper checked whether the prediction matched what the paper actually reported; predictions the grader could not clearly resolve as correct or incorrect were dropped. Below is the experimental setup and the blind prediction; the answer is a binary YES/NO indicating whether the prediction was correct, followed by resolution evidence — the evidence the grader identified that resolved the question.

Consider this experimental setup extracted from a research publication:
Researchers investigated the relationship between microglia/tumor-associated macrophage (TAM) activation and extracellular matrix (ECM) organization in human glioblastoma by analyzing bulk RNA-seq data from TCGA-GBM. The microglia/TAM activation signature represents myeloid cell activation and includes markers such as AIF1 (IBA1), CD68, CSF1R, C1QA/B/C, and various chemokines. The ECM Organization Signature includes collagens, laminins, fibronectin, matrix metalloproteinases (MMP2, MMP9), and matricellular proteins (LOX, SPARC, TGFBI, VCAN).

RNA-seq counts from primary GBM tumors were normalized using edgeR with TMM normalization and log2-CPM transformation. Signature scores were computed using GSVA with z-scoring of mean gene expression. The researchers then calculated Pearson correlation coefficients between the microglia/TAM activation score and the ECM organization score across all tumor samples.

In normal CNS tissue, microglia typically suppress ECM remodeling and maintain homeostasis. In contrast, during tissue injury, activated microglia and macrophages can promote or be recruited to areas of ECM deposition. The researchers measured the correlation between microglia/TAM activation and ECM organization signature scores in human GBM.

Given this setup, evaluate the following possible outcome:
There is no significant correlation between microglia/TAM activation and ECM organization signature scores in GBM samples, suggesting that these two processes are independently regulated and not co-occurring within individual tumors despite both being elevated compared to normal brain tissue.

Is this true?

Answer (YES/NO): NO